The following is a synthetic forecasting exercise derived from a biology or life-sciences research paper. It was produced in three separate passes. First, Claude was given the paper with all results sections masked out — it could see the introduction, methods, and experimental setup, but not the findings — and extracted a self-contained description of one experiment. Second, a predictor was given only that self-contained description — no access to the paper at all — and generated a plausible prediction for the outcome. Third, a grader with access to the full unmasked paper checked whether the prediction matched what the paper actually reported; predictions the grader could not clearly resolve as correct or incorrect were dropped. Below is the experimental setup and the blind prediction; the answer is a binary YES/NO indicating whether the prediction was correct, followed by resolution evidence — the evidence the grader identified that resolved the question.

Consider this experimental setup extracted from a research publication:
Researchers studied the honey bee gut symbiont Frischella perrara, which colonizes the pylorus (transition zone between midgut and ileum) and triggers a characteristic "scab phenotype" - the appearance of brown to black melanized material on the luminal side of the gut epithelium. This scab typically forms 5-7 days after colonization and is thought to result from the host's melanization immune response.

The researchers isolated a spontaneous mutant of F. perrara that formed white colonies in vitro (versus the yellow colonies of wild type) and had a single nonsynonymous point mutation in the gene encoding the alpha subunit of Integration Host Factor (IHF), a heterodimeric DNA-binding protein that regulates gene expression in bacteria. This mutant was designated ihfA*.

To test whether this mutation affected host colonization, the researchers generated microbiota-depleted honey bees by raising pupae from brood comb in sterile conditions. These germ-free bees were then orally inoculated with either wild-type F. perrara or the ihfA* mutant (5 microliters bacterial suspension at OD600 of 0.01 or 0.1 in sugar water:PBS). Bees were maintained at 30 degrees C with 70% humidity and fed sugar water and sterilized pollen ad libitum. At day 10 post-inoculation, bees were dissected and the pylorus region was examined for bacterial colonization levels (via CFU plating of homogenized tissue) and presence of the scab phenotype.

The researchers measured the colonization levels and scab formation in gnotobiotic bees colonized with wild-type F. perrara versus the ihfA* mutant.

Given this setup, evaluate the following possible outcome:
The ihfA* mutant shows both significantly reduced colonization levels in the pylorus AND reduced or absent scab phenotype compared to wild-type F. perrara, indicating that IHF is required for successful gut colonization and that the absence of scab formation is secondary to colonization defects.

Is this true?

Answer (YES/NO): NO